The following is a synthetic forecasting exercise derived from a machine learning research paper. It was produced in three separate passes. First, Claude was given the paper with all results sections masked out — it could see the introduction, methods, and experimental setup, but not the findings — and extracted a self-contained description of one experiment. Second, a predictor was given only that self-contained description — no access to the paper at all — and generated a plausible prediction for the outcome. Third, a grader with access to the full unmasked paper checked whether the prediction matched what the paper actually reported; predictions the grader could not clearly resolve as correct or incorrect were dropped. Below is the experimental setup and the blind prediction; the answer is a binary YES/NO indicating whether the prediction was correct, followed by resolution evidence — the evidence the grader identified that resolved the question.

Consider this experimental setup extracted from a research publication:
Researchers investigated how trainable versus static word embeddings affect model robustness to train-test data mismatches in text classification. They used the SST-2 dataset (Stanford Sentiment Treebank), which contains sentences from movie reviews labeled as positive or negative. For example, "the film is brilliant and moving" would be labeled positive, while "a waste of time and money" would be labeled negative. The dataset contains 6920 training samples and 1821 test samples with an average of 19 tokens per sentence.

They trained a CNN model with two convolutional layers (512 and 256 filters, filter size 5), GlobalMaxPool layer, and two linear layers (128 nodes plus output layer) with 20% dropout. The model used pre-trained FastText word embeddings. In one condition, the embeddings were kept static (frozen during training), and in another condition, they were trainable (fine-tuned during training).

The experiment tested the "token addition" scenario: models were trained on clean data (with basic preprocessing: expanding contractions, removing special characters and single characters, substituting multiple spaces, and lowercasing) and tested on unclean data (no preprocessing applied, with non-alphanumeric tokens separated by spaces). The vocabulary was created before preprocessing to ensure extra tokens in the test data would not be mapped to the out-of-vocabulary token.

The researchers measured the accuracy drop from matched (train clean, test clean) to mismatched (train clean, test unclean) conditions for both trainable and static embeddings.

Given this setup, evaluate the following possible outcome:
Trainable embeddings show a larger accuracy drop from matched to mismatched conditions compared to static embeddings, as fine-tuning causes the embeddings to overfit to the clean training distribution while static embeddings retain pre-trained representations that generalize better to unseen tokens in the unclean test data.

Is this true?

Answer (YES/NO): NO